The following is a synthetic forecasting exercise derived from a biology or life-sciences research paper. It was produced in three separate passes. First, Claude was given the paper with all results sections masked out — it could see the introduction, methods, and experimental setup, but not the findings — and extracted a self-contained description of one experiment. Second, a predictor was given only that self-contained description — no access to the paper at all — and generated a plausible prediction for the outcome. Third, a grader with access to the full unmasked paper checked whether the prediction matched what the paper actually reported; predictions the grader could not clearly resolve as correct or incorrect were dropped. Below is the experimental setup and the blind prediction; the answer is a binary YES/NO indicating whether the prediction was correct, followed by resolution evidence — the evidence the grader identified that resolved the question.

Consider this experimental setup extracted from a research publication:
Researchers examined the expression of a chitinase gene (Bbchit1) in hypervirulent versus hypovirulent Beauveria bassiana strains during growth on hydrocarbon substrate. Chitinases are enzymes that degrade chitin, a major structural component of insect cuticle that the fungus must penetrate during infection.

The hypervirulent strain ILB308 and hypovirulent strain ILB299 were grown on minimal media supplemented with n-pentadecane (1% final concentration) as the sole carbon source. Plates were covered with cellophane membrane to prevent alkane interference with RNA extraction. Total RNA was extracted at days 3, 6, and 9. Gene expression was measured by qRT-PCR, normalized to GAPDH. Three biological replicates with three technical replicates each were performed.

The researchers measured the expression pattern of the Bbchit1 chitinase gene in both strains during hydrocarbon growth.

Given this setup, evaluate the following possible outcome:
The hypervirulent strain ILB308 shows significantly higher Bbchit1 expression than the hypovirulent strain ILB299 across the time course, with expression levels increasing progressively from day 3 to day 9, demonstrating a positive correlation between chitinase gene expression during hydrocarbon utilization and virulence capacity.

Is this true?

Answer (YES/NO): NO